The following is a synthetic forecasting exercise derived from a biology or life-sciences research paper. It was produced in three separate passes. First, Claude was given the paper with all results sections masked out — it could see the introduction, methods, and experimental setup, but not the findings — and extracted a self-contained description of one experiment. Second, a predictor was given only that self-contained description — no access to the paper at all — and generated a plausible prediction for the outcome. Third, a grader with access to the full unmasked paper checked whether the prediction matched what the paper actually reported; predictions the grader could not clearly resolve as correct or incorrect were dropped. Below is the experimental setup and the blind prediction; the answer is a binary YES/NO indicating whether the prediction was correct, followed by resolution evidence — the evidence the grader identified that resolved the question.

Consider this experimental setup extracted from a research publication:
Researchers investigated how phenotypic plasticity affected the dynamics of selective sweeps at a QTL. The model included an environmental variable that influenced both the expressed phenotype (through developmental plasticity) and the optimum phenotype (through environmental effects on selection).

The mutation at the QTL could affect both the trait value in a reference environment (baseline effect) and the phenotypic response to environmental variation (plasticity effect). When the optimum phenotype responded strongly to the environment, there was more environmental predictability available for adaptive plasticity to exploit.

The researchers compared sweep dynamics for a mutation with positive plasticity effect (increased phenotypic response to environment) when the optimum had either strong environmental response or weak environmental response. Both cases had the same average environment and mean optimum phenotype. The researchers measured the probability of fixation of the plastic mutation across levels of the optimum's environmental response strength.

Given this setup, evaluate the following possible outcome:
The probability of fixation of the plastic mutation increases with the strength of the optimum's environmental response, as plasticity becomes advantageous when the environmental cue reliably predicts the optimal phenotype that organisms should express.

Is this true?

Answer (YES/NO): YES